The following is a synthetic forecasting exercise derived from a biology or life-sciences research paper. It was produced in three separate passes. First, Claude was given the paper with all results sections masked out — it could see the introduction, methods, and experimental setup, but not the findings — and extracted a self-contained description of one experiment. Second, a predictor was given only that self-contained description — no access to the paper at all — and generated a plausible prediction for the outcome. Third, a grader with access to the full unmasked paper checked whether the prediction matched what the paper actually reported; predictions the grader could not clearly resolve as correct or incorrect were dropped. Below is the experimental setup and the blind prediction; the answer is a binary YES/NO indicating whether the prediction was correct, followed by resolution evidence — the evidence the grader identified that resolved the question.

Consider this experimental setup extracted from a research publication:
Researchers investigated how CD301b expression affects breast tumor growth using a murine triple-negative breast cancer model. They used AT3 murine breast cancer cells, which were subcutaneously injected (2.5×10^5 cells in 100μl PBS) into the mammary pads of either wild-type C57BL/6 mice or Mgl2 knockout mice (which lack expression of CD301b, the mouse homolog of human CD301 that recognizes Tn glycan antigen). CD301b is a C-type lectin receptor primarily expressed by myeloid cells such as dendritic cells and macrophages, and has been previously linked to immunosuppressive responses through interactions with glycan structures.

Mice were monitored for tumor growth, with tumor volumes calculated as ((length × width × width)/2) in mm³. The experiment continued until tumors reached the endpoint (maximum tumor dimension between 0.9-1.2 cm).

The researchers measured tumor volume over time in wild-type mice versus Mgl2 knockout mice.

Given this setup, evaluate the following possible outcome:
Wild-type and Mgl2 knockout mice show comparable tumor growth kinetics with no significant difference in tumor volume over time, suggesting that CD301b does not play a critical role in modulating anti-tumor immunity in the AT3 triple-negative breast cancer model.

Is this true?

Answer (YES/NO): NO